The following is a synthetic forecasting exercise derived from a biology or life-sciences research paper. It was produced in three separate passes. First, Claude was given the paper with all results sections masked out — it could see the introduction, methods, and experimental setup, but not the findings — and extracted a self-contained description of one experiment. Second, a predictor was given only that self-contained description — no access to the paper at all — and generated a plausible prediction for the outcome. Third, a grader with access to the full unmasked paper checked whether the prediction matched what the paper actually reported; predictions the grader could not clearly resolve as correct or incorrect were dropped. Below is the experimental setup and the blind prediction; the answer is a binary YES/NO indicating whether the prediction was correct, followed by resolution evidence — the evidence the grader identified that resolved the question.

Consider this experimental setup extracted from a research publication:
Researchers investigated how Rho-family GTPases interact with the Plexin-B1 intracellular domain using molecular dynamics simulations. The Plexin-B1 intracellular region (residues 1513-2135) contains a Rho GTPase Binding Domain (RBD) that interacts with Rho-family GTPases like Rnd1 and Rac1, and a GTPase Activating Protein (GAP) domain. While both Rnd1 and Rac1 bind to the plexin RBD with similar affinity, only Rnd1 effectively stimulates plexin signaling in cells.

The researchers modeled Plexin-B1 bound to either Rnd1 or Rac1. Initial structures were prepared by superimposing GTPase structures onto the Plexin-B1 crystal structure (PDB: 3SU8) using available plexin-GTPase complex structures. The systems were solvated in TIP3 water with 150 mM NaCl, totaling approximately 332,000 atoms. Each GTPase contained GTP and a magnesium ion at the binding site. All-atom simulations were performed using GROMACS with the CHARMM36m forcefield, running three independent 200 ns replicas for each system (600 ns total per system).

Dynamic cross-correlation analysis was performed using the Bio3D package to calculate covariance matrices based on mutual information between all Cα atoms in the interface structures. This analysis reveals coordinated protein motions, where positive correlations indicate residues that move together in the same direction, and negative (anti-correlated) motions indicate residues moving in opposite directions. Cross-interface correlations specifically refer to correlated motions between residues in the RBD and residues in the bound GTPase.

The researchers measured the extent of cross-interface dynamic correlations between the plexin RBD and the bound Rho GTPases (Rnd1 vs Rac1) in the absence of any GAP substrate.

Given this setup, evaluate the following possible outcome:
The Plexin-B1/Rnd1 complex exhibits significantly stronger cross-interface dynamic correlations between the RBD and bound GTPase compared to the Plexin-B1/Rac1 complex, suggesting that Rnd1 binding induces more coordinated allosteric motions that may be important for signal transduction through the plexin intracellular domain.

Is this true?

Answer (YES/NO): YES